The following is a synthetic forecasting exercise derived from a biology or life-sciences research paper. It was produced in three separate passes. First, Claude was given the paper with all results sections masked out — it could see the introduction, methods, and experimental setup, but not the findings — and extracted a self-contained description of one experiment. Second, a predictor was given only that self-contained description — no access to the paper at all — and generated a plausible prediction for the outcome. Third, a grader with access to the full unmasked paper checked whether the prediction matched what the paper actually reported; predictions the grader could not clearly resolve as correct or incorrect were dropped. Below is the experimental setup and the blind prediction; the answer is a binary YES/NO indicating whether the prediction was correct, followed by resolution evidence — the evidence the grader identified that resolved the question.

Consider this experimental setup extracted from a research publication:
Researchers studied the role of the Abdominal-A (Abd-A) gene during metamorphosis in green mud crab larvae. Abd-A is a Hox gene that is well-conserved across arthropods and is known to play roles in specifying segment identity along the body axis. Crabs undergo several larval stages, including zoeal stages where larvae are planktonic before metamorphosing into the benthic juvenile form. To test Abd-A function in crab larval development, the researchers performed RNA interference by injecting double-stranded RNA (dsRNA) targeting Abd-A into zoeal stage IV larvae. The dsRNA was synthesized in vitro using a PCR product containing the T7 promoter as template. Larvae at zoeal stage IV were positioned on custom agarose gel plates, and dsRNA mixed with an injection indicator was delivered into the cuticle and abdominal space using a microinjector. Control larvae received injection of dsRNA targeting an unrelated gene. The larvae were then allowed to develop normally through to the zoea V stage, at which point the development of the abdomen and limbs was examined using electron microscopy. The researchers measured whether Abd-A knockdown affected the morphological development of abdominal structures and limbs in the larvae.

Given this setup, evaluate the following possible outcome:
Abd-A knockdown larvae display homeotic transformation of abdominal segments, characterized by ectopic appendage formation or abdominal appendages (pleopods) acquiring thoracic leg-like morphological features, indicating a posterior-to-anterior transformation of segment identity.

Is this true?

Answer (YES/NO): NO